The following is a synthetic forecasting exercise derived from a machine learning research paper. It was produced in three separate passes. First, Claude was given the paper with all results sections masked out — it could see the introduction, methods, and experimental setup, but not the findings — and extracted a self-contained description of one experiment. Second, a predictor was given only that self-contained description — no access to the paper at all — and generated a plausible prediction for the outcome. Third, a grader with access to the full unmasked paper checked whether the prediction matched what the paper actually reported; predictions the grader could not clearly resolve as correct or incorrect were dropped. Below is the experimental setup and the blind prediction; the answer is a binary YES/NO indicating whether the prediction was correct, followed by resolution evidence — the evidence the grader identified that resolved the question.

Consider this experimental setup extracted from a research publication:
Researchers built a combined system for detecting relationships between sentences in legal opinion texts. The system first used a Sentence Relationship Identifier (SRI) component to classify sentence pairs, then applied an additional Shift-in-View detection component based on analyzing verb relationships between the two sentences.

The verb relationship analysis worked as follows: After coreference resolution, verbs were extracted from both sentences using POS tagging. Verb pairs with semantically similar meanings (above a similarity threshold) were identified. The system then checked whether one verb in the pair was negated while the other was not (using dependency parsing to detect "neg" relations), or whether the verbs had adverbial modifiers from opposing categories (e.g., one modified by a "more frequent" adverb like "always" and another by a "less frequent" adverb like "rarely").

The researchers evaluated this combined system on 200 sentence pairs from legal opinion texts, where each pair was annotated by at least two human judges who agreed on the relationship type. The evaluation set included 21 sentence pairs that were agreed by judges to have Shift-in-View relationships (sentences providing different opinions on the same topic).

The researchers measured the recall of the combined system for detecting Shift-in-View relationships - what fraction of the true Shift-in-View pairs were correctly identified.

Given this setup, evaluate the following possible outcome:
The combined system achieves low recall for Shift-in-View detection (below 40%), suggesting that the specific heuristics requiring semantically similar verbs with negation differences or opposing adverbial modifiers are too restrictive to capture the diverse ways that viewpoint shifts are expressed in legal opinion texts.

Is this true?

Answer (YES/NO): NO